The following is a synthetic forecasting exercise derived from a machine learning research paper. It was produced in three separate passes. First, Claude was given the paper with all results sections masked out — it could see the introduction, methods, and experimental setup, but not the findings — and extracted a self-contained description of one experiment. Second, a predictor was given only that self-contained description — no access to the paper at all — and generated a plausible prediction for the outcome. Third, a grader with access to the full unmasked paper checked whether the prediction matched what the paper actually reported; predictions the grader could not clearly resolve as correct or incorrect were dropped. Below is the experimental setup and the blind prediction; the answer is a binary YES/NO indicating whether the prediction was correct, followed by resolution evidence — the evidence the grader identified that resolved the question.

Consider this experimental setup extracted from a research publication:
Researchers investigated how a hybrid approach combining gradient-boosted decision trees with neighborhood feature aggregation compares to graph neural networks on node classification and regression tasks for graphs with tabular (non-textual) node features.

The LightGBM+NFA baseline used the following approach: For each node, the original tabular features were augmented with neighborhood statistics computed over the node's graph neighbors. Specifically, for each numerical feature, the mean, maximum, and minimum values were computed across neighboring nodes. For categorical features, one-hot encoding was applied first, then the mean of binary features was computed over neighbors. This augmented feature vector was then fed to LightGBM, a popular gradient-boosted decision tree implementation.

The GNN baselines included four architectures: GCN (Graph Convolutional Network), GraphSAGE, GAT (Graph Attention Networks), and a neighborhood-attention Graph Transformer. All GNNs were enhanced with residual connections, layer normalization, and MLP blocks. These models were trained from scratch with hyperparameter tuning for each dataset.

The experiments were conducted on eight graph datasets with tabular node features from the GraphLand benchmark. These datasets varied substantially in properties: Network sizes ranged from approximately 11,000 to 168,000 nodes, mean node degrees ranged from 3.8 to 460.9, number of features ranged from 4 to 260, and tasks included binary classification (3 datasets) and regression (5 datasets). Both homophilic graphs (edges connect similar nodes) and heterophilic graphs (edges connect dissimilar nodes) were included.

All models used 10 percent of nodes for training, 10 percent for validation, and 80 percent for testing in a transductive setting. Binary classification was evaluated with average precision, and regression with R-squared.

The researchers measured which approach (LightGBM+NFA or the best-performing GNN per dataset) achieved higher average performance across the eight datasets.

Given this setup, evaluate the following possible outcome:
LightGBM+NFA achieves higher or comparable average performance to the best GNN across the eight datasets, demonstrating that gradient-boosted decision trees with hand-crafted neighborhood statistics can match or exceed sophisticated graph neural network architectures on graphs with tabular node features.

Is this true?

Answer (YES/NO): YES